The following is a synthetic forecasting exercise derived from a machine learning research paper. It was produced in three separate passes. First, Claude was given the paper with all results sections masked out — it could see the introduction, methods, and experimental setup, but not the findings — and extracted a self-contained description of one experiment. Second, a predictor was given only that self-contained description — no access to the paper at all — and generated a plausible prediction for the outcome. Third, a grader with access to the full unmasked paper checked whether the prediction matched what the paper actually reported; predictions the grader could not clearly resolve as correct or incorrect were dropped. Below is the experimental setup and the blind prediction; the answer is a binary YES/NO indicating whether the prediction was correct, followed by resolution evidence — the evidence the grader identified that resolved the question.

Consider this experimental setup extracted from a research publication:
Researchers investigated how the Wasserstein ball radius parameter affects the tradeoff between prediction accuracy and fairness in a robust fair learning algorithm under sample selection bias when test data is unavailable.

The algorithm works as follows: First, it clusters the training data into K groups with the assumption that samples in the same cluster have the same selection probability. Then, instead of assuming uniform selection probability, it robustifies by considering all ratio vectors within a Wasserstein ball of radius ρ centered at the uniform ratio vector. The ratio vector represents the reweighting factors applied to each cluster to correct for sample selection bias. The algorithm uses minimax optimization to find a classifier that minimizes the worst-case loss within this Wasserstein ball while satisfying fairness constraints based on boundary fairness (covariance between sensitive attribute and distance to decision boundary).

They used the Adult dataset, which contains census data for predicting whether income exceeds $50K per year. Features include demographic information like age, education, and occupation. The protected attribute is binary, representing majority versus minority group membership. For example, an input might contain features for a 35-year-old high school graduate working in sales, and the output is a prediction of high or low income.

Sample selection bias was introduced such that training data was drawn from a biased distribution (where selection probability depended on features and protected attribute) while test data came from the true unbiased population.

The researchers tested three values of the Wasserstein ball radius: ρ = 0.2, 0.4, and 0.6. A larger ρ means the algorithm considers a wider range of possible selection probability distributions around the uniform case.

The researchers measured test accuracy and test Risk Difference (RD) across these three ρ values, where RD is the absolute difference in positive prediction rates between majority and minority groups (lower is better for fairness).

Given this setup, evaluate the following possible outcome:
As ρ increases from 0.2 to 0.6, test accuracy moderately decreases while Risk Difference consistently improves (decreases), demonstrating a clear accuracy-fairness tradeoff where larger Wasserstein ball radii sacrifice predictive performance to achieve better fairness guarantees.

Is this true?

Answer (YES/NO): NO